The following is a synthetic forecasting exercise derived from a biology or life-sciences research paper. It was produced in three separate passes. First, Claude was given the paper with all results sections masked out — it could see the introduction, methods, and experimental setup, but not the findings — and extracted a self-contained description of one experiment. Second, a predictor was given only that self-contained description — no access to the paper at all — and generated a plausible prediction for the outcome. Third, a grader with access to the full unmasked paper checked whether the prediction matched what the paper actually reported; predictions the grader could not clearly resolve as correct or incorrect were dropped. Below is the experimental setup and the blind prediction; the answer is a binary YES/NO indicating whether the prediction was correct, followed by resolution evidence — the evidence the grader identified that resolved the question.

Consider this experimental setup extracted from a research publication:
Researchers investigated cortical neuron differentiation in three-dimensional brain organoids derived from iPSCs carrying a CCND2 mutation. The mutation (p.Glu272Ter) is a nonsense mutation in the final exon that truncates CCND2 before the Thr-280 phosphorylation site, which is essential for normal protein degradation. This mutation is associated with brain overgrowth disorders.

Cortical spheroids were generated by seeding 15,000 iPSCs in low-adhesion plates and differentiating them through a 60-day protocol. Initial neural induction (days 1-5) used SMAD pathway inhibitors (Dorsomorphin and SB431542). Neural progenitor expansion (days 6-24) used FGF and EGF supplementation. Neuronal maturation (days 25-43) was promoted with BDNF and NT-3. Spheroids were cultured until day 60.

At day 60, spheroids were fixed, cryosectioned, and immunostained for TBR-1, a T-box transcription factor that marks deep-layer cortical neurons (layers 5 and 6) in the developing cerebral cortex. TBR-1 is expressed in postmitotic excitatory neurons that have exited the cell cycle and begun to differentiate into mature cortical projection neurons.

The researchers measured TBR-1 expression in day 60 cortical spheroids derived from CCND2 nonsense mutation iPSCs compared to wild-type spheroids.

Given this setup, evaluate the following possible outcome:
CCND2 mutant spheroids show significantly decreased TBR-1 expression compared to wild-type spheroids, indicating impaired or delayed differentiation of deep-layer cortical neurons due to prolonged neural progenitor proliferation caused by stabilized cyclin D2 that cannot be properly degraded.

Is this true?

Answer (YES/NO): YES